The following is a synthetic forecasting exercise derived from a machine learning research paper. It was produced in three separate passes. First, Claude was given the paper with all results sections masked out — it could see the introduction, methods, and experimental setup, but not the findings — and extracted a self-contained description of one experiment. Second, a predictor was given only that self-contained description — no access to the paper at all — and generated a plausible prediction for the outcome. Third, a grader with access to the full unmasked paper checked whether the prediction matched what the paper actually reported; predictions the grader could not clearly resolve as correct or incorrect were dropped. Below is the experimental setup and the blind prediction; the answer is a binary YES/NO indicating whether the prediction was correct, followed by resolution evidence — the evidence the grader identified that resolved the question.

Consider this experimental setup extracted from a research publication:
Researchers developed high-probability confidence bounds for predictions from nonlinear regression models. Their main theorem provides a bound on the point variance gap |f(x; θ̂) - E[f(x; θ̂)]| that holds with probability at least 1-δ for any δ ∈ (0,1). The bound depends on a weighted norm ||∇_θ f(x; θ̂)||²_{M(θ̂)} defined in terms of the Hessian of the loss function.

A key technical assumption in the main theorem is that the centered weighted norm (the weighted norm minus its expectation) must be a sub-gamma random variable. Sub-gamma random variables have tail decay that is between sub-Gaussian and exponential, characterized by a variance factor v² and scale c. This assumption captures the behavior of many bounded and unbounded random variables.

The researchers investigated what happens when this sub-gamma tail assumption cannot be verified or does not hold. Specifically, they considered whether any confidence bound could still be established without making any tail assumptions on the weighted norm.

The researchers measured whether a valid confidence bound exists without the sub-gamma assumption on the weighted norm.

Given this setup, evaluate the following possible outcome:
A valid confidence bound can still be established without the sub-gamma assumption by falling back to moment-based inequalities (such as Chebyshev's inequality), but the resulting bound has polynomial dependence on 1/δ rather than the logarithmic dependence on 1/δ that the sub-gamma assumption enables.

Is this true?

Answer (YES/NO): YES